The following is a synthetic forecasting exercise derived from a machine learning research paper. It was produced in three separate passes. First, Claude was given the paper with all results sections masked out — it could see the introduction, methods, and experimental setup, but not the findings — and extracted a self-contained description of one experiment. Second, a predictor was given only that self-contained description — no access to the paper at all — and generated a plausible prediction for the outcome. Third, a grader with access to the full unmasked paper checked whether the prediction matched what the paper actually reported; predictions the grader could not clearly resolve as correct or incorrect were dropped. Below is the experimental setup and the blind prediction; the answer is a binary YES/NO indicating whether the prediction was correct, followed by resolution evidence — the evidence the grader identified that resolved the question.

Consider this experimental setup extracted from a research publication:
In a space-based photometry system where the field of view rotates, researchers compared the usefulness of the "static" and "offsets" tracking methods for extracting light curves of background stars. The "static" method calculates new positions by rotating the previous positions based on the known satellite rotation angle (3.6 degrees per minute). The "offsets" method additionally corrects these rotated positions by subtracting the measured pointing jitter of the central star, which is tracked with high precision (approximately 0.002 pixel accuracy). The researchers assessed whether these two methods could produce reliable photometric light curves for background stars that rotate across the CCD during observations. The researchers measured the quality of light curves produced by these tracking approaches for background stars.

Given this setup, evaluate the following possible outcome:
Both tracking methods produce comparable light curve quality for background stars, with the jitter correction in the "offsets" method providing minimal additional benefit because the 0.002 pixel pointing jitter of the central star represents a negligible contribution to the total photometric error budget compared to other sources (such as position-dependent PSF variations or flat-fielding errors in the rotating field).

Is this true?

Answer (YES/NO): YES